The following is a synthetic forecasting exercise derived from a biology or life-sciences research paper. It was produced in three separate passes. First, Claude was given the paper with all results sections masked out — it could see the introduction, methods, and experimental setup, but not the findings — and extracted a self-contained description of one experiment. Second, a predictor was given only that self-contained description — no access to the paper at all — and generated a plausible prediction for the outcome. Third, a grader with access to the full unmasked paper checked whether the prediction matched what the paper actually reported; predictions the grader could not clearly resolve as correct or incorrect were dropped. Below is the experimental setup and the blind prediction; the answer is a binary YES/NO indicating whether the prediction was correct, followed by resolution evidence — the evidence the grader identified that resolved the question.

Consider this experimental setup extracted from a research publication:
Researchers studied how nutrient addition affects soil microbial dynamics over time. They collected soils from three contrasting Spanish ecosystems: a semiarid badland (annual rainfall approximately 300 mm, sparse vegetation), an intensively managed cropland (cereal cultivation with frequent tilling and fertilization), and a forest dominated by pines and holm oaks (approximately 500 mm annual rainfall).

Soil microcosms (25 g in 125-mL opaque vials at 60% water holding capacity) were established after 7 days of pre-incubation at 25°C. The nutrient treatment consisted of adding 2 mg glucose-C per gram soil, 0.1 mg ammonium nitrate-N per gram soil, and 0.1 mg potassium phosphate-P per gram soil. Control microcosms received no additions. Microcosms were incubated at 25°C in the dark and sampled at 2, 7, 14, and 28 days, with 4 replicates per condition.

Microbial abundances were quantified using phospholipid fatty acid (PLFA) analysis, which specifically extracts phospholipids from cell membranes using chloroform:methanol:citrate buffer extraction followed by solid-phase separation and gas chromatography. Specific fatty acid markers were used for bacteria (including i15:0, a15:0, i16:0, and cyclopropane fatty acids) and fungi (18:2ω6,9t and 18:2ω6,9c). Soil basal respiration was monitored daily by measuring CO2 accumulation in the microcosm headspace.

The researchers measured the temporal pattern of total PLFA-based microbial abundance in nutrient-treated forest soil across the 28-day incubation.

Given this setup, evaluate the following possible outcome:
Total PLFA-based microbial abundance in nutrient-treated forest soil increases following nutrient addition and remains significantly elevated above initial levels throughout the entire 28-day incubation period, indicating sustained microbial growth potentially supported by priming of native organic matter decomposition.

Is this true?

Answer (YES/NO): NO